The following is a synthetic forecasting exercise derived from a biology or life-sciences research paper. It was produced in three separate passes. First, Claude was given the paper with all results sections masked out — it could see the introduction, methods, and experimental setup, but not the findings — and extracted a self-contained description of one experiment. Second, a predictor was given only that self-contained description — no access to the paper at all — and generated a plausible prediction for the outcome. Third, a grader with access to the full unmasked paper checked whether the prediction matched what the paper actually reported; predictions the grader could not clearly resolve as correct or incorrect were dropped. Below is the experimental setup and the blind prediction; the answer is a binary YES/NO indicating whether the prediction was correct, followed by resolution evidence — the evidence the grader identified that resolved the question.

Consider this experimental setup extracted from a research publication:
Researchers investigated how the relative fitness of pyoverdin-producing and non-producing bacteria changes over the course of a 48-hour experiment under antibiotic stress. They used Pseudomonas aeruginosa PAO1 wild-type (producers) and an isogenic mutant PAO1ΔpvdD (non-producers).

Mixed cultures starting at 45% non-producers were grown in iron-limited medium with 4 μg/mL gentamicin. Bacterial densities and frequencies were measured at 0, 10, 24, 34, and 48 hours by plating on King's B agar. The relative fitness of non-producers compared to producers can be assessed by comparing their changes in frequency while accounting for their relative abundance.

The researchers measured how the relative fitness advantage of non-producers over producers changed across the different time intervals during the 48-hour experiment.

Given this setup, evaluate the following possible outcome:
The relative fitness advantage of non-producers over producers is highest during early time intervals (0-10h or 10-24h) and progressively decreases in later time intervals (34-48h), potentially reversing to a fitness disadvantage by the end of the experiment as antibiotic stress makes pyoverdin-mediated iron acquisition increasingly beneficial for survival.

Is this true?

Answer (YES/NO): NO